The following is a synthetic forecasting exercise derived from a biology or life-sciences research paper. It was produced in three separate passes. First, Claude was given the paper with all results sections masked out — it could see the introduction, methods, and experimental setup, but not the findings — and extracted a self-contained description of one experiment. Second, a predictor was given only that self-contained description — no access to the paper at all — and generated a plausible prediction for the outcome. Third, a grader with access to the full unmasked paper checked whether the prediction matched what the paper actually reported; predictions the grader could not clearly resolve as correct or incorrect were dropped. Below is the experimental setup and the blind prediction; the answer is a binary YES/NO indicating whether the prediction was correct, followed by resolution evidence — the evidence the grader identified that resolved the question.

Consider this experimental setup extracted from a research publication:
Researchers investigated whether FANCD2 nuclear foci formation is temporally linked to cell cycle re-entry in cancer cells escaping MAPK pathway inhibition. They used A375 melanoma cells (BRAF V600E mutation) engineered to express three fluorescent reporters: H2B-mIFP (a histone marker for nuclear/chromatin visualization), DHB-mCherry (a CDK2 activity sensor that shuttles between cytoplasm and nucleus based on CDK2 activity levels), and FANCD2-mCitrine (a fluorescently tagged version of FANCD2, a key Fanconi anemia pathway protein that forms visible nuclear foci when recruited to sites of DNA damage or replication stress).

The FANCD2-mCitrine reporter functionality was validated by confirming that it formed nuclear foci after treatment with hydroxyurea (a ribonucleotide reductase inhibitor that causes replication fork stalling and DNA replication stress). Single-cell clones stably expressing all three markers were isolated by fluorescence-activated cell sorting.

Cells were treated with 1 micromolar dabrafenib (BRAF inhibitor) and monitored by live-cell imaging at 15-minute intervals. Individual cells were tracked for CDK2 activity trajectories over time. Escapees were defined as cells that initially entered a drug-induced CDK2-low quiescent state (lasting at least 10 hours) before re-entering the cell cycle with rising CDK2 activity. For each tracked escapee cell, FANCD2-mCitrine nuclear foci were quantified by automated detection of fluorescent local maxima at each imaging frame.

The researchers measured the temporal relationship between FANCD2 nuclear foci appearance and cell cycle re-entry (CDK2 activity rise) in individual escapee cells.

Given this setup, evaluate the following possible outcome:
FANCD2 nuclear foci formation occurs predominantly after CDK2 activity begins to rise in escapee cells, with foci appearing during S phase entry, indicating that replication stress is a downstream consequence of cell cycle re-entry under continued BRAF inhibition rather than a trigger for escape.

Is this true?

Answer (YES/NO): NO